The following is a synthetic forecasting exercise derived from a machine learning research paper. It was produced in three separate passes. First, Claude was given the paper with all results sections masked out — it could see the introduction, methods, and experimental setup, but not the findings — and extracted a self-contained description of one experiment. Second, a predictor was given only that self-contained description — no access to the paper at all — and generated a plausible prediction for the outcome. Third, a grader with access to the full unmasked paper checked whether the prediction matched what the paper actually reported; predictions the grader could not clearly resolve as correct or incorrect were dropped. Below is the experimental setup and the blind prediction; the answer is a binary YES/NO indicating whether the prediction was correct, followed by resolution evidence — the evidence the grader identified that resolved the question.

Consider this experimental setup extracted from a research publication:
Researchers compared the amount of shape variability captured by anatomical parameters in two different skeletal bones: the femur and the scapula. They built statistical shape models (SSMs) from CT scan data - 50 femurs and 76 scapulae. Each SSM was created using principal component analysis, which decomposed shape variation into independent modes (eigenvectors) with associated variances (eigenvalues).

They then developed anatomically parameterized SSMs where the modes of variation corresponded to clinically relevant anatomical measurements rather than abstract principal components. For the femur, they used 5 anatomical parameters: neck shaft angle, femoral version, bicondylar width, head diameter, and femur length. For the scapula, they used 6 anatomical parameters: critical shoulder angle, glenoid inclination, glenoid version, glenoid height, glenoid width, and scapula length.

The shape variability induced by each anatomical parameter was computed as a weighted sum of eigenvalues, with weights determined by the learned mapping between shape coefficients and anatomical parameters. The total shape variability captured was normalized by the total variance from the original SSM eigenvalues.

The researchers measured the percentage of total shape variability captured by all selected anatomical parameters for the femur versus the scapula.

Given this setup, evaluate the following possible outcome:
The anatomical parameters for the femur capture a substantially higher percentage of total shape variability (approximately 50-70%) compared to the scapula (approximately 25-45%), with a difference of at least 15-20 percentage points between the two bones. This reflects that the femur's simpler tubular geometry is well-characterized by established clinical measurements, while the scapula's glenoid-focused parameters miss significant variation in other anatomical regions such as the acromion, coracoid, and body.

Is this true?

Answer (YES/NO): NO